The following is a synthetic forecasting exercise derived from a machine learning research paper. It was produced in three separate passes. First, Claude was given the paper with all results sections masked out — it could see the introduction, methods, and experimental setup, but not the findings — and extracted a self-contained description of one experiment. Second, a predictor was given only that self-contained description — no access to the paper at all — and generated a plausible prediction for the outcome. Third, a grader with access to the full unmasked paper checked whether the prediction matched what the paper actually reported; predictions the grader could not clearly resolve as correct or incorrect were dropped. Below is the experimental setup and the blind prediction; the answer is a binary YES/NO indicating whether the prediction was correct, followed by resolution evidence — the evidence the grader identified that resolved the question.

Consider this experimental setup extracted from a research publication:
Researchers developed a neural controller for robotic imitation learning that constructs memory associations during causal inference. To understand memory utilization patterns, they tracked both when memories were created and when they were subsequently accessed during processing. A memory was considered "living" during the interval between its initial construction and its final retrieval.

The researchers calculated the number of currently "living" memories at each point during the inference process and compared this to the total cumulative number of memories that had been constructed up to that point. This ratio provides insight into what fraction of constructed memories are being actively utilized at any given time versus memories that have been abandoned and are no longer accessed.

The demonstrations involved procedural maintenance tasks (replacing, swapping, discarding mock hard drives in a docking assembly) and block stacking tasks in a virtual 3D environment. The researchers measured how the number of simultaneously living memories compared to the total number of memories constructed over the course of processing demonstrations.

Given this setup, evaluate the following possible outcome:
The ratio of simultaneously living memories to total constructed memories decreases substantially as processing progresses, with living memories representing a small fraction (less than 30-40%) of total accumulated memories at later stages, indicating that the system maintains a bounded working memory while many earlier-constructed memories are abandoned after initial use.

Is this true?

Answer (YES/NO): YES